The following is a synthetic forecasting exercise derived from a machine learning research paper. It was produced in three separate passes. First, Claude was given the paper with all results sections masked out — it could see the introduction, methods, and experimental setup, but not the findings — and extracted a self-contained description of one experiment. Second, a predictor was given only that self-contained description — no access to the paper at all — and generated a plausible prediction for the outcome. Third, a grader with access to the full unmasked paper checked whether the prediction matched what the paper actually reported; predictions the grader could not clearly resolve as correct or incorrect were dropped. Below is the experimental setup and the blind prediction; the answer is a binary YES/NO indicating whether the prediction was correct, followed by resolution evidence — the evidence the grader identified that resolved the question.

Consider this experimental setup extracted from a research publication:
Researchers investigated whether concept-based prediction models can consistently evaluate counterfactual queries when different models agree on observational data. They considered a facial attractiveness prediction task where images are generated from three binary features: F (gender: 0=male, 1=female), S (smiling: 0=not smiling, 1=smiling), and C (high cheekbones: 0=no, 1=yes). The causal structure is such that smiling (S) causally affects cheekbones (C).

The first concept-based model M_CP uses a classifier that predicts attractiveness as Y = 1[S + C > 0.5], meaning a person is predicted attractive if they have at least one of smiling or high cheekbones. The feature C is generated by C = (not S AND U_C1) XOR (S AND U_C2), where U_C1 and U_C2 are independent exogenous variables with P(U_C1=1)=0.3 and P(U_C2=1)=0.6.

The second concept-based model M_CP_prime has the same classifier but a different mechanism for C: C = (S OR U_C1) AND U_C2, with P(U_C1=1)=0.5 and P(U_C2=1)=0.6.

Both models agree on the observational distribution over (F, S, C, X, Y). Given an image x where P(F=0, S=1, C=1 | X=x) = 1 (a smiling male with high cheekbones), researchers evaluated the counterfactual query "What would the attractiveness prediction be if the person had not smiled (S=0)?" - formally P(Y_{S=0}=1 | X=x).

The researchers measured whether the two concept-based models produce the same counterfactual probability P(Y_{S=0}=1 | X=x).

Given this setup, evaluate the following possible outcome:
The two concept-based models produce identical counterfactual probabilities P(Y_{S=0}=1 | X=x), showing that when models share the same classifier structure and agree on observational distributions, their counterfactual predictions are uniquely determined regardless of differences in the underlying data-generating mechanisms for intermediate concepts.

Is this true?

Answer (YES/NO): NO